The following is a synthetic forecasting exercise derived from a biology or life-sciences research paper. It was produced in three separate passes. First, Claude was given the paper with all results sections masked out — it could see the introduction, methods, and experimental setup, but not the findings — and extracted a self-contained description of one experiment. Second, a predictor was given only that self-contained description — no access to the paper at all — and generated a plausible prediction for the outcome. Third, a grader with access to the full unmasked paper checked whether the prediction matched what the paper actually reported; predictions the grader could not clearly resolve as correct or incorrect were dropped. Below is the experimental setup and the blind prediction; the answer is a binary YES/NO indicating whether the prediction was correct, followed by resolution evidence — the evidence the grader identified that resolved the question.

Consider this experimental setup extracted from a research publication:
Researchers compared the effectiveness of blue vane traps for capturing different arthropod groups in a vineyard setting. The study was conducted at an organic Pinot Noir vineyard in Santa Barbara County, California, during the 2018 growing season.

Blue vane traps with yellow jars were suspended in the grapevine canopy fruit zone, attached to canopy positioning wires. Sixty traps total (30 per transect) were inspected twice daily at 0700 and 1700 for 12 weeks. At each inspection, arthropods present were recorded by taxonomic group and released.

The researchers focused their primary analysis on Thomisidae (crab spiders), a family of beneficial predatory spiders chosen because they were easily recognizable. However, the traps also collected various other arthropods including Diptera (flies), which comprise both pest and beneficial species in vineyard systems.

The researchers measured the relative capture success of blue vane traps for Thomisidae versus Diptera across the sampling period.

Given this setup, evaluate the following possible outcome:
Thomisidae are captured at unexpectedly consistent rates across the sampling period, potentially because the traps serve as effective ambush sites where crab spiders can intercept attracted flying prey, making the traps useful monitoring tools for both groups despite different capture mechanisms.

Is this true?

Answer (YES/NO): NO